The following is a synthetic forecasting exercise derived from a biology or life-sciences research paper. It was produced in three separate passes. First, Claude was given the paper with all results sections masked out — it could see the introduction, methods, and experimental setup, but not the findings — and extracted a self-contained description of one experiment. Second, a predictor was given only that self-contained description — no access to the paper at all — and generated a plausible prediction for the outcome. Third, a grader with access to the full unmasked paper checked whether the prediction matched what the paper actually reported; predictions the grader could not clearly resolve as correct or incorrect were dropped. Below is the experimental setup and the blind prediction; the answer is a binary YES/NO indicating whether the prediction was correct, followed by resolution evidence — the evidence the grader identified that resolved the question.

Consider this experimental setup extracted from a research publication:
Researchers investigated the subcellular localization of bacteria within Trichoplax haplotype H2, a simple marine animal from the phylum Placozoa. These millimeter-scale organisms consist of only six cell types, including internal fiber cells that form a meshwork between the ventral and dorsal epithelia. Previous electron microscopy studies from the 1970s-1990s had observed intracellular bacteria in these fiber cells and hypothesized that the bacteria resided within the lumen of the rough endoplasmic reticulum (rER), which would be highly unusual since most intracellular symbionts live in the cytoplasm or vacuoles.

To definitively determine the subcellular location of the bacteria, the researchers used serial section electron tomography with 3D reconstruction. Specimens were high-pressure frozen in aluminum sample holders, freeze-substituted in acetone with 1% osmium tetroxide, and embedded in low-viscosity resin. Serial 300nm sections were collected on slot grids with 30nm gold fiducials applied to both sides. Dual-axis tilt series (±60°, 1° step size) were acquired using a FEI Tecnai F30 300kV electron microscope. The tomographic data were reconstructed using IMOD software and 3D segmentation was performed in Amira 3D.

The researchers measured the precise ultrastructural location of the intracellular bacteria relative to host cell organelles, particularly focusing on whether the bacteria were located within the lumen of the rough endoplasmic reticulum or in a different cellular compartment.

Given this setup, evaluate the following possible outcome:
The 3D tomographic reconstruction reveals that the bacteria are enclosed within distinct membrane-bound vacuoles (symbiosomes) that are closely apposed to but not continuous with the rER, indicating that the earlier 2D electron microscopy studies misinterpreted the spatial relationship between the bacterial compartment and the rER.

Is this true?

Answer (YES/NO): NO